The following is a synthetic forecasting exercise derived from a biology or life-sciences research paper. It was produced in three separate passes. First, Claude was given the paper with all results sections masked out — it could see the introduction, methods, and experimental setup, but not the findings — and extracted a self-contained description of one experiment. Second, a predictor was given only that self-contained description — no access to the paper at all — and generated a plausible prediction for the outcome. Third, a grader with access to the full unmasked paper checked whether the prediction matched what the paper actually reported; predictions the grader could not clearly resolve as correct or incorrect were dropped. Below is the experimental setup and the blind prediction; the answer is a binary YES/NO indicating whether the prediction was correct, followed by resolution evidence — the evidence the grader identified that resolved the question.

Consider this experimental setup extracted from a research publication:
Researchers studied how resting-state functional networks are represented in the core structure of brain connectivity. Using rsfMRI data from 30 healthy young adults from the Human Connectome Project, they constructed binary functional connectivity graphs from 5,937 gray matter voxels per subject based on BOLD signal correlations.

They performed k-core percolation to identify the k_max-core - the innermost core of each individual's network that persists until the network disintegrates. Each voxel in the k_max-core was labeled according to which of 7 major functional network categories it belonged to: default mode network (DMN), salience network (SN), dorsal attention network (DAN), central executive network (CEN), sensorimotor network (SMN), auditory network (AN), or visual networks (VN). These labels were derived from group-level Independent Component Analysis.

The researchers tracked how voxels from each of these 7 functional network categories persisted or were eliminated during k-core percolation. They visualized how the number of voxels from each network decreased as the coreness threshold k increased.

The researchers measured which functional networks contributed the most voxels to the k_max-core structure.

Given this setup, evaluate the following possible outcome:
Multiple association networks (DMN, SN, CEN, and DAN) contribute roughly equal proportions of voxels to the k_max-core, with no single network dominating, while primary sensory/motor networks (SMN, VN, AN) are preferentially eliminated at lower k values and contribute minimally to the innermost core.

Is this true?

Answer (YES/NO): NO